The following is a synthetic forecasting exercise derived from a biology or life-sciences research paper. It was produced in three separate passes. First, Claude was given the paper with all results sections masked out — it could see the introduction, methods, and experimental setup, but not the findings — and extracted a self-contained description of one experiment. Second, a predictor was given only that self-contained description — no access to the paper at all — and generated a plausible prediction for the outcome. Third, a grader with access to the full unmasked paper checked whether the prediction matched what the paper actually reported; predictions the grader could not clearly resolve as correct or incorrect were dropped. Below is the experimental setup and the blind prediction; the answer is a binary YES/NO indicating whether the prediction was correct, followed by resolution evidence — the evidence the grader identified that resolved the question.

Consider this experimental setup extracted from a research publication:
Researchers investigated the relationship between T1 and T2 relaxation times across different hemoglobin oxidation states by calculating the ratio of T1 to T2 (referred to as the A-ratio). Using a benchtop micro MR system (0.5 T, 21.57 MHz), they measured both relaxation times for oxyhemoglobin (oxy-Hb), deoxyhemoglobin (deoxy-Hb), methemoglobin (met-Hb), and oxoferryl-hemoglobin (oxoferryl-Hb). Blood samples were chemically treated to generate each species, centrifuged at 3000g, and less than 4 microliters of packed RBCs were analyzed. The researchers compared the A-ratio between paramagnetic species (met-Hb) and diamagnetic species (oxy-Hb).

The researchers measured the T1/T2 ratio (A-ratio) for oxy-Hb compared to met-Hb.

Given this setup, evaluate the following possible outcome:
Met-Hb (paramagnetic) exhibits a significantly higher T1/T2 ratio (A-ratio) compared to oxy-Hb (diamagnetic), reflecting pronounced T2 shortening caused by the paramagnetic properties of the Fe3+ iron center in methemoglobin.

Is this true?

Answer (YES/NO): NO